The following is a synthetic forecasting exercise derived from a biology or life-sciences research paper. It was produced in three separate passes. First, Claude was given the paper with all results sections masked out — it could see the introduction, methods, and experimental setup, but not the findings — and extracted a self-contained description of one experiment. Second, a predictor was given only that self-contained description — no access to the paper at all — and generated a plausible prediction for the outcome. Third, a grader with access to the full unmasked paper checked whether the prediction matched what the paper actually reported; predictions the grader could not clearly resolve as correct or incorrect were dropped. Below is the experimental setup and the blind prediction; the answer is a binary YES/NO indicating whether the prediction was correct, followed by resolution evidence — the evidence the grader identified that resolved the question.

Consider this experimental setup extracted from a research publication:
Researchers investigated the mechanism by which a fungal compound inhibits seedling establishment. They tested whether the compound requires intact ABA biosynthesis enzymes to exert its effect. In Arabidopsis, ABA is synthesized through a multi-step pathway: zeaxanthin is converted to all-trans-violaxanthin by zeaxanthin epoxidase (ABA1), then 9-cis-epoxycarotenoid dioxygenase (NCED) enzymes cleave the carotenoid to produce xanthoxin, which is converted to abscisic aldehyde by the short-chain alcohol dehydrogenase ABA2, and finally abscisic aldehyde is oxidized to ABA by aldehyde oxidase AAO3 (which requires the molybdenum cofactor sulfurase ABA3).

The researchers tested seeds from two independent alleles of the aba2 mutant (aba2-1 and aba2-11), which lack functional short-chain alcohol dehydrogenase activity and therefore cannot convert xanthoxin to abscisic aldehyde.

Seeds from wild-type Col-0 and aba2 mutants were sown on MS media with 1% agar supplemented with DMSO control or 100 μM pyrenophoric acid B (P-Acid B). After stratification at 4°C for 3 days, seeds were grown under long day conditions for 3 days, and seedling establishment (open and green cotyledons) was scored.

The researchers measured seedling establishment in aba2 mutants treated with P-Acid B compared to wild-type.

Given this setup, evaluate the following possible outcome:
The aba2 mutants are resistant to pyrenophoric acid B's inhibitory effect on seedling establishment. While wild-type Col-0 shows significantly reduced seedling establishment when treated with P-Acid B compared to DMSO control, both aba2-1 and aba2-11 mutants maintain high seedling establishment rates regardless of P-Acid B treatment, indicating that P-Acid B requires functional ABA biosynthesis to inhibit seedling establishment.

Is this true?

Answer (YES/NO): YES